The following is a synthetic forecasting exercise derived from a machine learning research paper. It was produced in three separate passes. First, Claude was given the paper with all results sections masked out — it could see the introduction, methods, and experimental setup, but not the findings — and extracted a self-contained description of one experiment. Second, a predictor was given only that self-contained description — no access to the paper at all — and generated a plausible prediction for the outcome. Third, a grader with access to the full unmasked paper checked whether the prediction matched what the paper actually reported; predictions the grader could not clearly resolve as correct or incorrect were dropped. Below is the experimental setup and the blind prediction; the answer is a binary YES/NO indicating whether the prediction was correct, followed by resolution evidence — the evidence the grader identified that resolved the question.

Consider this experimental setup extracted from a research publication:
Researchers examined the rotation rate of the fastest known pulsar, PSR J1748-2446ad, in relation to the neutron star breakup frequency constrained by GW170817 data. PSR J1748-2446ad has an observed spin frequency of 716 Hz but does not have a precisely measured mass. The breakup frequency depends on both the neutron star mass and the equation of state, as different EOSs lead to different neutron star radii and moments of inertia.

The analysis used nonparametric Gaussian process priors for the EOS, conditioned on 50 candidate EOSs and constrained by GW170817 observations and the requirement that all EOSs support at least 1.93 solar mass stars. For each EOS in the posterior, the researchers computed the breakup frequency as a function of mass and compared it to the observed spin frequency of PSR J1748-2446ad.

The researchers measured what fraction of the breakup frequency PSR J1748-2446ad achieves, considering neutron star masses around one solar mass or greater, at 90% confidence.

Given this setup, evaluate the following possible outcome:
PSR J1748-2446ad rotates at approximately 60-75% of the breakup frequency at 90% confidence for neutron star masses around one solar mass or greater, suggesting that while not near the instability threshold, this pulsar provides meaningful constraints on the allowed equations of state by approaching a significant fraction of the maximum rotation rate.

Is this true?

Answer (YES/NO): NO